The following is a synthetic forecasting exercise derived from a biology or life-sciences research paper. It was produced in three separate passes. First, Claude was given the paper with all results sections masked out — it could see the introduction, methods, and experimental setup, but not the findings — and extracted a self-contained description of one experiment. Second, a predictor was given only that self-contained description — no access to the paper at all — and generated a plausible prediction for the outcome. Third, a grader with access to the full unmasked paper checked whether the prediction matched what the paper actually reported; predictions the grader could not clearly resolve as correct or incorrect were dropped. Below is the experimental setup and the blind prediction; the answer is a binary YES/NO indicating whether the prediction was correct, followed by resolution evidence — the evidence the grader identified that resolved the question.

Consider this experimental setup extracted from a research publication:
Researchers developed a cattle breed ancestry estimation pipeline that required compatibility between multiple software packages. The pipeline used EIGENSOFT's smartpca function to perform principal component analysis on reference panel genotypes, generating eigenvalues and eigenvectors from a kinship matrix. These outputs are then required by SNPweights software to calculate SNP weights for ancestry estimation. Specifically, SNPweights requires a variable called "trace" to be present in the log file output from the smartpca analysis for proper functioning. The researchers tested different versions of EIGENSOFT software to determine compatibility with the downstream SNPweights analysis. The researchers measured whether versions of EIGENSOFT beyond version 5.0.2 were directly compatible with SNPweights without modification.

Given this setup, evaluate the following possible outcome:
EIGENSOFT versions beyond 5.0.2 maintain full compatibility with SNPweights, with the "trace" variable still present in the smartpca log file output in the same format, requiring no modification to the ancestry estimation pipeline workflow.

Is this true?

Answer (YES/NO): NO